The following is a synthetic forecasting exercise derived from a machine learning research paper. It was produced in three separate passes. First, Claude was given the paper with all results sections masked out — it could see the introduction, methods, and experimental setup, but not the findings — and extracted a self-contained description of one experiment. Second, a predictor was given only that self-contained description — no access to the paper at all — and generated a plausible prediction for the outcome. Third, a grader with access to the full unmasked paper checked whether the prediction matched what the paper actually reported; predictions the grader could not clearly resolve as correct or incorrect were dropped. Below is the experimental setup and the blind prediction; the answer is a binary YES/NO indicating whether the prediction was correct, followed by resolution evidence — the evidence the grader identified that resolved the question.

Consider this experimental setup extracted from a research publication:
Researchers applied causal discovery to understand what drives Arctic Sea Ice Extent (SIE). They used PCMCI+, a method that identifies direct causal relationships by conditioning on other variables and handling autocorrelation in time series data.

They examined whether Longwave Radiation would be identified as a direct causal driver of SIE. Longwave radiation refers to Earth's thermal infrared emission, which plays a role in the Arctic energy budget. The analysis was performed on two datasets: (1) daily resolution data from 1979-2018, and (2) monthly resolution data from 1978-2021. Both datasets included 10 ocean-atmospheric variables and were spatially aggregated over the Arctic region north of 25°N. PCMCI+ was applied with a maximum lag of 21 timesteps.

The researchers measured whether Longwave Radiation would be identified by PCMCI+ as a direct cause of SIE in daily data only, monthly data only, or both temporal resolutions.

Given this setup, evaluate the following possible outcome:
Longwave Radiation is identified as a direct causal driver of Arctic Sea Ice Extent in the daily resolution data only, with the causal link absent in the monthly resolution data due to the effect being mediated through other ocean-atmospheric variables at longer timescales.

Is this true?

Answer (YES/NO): NO